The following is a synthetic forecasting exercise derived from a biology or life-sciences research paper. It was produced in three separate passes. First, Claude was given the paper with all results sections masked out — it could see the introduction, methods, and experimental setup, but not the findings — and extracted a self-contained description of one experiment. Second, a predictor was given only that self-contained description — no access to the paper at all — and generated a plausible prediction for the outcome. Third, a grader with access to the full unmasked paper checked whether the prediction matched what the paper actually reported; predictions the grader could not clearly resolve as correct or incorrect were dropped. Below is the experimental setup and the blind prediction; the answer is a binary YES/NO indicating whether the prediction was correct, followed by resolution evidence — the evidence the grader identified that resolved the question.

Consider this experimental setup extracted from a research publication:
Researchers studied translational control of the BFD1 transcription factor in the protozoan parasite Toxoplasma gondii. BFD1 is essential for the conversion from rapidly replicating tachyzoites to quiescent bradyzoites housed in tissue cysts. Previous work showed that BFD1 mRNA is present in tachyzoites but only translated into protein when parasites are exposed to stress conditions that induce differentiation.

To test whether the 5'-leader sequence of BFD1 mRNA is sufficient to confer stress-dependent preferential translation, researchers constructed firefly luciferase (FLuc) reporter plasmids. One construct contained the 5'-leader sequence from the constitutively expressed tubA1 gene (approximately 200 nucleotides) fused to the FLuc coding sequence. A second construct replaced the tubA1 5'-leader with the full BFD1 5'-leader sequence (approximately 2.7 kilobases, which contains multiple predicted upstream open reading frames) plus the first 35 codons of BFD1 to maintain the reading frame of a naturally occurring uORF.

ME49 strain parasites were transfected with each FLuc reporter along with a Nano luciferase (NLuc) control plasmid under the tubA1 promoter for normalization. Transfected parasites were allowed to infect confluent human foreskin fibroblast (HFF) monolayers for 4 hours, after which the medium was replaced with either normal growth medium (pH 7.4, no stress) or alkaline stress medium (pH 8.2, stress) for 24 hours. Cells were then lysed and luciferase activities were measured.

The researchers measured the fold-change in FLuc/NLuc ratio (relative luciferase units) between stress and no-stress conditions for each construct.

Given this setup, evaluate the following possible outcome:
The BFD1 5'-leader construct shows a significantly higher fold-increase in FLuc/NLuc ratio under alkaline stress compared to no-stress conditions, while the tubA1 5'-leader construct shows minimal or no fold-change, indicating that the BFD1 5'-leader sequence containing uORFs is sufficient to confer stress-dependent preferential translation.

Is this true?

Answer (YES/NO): YES